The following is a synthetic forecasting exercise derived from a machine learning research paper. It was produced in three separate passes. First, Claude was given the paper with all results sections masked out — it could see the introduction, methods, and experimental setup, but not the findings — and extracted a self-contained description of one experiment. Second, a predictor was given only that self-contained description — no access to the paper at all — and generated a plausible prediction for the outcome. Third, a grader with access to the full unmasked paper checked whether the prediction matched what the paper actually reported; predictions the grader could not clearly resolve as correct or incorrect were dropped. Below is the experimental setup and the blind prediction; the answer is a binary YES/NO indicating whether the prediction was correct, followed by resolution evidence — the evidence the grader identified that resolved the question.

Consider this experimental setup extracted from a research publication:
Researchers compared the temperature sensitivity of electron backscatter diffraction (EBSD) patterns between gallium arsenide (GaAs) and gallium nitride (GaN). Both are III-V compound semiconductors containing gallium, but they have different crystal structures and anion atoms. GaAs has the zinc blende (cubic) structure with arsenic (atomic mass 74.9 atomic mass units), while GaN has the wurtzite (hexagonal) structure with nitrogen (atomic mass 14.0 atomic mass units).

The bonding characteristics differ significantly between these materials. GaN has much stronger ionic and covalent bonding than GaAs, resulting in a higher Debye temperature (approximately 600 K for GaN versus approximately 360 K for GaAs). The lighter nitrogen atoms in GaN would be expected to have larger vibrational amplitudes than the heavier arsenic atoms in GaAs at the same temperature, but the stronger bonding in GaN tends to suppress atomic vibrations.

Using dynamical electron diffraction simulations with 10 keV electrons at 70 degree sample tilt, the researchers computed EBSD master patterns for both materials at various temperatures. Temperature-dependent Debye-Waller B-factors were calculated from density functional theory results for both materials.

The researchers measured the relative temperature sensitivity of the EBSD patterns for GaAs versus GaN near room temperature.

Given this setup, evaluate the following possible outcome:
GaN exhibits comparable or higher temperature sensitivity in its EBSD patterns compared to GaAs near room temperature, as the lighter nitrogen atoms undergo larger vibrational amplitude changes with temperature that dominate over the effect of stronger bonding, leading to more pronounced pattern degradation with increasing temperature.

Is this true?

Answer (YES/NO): NO